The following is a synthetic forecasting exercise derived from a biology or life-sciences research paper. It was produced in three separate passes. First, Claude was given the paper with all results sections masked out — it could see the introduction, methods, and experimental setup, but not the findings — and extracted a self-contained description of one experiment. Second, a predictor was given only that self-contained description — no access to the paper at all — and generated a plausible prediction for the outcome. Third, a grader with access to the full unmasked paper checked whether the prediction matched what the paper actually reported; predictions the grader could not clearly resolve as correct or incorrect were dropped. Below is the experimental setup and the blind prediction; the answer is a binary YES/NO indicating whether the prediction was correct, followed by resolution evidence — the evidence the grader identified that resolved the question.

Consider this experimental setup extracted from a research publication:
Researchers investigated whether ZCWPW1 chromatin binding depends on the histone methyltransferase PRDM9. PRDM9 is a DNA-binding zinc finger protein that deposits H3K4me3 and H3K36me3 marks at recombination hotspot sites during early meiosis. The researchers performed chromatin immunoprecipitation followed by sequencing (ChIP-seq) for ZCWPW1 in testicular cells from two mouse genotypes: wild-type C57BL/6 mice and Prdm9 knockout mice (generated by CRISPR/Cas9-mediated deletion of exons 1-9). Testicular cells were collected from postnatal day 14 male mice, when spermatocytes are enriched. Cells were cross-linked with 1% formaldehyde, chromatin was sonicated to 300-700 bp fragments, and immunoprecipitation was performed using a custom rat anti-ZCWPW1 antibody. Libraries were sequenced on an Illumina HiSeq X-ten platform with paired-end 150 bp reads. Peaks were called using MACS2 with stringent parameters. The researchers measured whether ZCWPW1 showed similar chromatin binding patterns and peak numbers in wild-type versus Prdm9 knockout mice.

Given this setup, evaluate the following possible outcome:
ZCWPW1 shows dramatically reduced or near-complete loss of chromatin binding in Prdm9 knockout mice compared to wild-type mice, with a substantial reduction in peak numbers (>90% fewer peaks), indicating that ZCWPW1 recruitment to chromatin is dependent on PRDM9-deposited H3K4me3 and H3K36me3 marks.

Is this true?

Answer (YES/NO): YES